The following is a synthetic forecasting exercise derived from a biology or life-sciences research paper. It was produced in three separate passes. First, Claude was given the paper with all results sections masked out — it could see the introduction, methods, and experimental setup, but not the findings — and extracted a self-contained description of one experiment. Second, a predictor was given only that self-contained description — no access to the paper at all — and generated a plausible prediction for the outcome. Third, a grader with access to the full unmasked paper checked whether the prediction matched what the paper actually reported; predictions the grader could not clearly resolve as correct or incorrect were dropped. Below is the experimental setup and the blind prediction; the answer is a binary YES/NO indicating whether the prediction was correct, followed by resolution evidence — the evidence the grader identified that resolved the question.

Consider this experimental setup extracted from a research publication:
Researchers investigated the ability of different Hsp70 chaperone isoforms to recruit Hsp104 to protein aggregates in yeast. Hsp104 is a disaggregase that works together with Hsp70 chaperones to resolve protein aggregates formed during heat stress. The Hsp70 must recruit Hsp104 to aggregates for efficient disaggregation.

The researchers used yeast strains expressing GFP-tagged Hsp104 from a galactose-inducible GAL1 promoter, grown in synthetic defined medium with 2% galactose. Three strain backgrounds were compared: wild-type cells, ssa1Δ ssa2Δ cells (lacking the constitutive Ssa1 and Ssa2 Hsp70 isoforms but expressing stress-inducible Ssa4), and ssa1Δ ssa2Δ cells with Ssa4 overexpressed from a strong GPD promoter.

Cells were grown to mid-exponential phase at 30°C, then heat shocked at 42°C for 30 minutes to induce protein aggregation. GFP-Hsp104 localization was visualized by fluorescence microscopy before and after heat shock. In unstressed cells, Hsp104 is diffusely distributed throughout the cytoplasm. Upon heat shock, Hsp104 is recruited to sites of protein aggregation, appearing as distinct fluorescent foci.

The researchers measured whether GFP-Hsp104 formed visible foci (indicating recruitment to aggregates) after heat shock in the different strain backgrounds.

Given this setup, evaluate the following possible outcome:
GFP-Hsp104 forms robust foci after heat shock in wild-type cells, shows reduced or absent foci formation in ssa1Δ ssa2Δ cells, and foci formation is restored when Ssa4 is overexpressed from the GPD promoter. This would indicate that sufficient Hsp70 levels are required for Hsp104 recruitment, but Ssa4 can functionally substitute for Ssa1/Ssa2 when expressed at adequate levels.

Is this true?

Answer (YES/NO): NO